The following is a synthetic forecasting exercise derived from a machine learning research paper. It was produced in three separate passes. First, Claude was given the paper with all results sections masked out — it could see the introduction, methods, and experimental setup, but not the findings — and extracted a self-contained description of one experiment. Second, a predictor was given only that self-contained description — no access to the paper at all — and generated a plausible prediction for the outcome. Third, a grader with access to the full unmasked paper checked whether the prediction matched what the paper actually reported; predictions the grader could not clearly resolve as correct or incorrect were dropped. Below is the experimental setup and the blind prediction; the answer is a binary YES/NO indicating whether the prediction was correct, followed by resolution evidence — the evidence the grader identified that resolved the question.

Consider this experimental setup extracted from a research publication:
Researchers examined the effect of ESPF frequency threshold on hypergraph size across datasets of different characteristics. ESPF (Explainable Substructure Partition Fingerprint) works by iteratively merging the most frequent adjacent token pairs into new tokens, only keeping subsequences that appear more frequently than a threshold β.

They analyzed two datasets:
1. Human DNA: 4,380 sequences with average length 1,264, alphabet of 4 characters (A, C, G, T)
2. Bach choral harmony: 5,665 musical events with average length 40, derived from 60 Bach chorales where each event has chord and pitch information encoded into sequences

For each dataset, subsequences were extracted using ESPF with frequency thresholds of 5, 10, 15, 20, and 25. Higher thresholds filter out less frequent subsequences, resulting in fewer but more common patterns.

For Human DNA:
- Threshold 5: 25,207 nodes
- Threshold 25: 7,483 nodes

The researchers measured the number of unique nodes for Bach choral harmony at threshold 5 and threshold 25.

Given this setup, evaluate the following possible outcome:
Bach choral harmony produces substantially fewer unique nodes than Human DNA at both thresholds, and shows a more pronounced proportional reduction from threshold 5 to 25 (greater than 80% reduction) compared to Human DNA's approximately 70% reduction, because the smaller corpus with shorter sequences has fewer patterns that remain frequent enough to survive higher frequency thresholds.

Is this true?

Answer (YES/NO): NO